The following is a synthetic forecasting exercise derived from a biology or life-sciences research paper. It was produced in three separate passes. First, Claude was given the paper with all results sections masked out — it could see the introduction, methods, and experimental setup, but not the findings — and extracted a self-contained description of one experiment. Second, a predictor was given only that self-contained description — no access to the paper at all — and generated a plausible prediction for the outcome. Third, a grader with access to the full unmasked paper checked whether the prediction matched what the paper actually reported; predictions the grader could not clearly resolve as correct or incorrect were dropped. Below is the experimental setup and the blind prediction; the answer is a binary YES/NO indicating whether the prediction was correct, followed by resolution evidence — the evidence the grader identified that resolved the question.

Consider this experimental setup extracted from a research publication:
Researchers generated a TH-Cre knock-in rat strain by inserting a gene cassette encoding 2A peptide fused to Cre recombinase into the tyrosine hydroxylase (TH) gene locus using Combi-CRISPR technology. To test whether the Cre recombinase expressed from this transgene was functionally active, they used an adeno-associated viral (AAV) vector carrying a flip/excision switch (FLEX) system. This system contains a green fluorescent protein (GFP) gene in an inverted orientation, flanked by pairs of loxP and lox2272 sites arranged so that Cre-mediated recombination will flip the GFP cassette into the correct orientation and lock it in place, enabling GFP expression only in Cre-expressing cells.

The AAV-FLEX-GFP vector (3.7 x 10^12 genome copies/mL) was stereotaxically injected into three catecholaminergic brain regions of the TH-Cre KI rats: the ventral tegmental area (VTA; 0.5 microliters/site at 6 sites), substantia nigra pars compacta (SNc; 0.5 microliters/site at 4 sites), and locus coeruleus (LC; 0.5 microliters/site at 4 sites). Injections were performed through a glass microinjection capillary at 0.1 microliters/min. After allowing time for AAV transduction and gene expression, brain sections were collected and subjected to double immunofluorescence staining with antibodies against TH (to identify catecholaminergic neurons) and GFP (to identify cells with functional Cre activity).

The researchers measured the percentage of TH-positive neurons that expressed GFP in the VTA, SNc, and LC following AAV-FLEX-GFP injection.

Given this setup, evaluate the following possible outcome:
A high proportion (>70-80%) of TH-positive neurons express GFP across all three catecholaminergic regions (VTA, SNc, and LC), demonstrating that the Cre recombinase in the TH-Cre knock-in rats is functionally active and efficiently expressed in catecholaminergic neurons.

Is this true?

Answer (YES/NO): YES